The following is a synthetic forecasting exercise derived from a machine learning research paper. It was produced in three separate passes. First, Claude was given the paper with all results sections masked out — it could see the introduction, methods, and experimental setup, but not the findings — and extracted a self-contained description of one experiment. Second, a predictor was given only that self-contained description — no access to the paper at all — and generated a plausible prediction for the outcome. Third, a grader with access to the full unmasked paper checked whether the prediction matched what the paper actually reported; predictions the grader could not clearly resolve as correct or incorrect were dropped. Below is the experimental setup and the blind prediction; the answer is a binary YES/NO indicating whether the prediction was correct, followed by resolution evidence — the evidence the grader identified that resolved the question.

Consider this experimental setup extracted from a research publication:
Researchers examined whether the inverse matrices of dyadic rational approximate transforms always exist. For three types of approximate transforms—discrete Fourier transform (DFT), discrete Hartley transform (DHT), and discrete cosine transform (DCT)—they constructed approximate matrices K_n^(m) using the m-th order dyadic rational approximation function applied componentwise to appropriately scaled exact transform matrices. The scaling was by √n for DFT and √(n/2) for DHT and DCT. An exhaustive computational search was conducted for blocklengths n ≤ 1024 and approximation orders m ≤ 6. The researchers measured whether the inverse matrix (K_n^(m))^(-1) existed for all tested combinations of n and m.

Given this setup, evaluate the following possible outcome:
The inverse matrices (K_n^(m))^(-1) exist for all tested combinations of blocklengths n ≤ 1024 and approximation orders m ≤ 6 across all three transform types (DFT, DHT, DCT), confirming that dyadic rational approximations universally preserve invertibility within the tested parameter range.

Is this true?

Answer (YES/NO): YES